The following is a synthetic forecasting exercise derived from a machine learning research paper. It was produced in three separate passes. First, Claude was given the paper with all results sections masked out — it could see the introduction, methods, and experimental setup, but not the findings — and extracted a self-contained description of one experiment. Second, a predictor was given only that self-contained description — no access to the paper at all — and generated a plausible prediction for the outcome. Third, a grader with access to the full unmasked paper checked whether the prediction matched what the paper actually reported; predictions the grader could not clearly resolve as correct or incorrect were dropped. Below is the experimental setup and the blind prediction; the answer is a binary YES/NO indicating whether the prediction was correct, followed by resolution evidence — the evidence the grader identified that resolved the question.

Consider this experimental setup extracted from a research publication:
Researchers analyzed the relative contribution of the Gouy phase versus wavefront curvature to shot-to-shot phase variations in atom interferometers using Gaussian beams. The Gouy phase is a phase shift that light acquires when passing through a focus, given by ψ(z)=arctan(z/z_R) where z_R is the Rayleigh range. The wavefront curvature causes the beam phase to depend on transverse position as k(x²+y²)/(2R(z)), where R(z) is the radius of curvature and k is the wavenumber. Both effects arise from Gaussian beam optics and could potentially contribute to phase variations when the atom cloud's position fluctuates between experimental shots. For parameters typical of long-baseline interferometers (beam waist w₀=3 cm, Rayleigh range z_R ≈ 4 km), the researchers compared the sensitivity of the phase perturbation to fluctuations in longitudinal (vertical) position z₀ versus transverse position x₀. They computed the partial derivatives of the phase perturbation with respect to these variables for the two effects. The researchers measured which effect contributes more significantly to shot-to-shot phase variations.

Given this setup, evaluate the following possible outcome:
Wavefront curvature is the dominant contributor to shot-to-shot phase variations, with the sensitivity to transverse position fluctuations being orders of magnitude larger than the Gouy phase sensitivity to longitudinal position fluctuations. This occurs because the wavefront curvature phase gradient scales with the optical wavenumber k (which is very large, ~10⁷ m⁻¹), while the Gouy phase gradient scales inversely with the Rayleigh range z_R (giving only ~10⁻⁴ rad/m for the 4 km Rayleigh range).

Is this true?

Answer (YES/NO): YES